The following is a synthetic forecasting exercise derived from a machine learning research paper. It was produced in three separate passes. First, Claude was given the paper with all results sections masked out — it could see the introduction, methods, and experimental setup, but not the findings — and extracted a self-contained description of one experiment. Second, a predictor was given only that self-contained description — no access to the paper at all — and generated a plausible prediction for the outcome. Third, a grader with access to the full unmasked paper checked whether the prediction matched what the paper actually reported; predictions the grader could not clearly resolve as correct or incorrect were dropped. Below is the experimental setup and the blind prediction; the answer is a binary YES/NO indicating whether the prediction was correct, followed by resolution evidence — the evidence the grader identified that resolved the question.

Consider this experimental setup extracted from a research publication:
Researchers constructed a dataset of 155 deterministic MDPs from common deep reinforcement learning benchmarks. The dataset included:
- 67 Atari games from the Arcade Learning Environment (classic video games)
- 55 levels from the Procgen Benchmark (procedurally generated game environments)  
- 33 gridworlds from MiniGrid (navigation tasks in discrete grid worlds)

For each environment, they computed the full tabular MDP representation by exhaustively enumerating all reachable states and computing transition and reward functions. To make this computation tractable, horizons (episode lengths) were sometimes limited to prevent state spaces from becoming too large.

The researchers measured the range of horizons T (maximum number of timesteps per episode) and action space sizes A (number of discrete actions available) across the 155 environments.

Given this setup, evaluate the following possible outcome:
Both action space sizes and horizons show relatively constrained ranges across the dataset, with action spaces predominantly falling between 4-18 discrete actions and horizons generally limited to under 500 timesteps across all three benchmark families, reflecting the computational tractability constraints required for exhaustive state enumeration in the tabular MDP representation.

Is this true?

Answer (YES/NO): NO